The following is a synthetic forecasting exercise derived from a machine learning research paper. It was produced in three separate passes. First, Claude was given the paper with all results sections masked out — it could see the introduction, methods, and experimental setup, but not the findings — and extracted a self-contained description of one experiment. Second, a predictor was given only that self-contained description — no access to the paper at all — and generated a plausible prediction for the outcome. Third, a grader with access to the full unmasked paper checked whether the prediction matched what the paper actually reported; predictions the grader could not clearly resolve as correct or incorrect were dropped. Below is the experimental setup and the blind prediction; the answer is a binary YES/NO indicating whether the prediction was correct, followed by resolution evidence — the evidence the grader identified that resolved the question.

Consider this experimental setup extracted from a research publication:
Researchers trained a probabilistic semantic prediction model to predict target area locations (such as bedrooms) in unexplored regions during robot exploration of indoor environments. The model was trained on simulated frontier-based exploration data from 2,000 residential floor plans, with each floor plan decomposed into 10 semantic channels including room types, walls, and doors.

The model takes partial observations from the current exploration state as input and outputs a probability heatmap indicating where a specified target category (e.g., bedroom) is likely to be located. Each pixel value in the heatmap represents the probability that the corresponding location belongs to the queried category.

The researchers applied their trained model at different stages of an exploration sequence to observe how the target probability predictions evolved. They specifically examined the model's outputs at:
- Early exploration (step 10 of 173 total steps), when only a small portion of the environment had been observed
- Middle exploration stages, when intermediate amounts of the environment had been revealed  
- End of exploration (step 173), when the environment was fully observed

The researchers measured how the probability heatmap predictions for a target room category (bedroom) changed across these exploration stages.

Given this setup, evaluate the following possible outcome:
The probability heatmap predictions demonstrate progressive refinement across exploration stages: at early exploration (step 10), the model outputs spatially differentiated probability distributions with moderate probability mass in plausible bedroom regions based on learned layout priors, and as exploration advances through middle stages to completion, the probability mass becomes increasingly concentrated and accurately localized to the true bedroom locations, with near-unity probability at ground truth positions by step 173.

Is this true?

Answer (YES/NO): NO